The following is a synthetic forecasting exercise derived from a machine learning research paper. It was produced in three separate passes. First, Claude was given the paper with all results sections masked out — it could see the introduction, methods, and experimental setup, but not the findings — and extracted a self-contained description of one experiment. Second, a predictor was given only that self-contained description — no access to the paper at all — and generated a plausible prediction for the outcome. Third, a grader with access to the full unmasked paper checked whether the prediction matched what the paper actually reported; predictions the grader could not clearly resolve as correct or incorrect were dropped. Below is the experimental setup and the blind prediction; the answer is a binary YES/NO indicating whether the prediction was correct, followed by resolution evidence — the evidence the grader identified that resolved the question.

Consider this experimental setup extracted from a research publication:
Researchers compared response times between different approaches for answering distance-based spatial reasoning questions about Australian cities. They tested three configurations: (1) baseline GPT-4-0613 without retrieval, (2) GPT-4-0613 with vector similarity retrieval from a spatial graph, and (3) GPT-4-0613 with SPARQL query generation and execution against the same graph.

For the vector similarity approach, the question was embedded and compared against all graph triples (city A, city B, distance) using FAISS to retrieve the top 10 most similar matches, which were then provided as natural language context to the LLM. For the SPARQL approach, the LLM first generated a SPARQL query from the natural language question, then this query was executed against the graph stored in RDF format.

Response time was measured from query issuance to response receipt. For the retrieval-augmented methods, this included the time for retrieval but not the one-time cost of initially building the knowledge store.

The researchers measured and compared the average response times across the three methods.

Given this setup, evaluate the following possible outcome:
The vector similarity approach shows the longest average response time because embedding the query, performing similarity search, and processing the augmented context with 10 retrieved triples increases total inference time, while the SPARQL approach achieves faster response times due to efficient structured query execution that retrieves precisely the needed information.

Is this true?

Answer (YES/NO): NO